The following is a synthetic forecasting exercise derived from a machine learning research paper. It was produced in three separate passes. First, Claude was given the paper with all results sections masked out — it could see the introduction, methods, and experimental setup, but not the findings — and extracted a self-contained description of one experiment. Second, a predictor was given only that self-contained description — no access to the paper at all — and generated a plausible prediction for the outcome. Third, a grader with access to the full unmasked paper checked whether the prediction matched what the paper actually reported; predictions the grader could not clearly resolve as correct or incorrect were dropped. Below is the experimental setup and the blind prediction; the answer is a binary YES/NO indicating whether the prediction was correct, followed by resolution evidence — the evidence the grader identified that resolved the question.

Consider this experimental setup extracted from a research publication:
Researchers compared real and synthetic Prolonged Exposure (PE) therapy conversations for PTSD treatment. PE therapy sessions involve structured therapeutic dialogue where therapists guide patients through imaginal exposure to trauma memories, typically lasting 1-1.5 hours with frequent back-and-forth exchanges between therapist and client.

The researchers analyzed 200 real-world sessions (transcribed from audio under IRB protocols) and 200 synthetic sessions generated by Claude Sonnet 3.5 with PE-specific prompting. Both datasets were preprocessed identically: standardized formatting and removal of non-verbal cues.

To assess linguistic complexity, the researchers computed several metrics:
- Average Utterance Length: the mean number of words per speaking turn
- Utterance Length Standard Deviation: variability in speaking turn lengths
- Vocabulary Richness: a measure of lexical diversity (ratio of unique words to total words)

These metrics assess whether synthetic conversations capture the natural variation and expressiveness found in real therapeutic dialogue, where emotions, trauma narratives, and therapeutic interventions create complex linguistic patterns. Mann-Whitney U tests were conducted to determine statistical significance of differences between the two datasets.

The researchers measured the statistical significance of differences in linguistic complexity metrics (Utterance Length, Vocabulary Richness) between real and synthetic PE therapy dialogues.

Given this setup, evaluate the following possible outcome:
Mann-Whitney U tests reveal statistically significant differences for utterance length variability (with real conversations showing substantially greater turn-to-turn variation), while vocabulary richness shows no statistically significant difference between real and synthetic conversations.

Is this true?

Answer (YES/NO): NO